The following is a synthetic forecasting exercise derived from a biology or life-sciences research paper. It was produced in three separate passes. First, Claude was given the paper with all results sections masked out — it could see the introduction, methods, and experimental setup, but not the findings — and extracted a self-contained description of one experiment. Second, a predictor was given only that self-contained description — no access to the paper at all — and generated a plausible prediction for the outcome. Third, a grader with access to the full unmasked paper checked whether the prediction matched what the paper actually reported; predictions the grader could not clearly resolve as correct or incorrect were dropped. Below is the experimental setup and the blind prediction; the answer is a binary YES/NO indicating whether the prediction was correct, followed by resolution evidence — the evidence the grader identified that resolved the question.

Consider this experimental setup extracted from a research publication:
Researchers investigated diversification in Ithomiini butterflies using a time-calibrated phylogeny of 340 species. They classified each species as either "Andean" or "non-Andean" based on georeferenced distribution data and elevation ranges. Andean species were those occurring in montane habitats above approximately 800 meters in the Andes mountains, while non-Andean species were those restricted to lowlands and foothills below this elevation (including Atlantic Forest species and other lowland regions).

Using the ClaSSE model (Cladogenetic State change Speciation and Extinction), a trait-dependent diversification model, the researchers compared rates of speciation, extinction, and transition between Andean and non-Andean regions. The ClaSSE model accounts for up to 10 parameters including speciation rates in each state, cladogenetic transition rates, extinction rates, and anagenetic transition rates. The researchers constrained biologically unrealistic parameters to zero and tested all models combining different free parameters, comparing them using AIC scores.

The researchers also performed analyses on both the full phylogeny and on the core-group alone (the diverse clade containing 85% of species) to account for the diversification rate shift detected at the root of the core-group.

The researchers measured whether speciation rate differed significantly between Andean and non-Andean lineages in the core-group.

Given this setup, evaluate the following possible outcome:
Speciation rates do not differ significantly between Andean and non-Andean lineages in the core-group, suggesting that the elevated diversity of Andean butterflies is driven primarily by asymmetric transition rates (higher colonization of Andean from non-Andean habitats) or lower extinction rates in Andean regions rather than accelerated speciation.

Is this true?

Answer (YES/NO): YES